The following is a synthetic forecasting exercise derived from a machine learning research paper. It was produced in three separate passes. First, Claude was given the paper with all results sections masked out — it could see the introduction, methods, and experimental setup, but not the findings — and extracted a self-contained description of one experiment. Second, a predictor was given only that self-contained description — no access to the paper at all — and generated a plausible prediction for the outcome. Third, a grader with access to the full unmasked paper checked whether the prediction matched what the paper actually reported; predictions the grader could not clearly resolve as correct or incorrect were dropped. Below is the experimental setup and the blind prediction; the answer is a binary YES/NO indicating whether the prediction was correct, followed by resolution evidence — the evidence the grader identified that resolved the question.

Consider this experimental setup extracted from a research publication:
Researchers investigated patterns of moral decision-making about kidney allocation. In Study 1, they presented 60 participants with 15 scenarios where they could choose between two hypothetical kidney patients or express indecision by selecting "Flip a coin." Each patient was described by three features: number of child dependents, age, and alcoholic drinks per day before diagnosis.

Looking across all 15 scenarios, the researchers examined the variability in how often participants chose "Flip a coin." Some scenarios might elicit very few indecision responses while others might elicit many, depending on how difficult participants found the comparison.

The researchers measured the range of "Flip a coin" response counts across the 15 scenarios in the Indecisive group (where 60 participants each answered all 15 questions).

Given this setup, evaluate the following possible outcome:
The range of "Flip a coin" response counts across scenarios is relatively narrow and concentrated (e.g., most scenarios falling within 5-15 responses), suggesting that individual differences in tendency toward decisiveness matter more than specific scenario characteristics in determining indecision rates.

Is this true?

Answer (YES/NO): NO